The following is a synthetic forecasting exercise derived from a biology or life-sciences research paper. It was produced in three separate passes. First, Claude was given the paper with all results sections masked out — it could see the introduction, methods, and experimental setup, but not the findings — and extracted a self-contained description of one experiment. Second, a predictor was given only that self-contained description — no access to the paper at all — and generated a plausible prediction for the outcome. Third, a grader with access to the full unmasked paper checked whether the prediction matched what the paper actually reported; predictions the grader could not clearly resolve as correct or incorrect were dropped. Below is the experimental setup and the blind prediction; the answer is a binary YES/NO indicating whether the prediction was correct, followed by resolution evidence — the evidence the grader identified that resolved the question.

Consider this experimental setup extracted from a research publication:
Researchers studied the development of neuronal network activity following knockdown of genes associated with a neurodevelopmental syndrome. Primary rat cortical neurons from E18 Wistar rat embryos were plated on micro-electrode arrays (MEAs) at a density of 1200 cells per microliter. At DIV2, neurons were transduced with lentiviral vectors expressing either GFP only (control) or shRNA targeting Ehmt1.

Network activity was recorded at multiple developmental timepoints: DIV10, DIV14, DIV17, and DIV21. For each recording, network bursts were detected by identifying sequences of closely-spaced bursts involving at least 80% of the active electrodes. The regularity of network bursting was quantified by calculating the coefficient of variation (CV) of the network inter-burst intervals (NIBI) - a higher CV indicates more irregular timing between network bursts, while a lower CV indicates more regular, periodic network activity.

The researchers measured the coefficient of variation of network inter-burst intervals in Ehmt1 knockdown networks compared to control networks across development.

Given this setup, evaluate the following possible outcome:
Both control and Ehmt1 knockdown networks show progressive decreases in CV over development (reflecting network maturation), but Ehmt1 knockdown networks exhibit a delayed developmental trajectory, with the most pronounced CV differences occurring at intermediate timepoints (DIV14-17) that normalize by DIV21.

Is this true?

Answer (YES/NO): NO